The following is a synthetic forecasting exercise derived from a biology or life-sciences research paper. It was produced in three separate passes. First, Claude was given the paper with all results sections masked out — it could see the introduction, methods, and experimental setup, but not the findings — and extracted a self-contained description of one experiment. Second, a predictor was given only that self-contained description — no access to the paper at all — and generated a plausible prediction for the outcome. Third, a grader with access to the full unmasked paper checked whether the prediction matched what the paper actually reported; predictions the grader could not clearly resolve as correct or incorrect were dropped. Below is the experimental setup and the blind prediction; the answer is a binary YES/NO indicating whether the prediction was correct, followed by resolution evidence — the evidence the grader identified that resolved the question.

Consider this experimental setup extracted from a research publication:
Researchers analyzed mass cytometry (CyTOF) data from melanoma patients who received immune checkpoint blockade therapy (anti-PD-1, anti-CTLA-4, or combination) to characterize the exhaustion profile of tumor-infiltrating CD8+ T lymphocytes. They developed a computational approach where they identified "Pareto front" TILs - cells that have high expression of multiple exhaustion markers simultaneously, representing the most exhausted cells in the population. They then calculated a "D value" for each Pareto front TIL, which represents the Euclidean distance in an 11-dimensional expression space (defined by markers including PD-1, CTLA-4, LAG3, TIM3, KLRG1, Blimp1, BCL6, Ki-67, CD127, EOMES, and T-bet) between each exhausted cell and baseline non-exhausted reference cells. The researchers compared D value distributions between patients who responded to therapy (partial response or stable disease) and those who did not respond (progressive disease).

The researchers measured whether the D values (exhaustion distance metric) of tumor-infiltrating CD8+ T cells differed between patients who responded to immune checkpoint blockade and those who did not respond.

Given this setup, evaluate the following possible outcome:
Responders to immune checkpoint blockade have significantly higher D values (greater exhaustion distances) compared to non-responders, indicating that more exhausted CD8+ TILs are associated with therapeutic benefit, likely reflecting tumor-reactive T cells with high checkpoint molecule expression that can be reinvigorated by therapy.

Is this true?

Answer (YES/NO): NO